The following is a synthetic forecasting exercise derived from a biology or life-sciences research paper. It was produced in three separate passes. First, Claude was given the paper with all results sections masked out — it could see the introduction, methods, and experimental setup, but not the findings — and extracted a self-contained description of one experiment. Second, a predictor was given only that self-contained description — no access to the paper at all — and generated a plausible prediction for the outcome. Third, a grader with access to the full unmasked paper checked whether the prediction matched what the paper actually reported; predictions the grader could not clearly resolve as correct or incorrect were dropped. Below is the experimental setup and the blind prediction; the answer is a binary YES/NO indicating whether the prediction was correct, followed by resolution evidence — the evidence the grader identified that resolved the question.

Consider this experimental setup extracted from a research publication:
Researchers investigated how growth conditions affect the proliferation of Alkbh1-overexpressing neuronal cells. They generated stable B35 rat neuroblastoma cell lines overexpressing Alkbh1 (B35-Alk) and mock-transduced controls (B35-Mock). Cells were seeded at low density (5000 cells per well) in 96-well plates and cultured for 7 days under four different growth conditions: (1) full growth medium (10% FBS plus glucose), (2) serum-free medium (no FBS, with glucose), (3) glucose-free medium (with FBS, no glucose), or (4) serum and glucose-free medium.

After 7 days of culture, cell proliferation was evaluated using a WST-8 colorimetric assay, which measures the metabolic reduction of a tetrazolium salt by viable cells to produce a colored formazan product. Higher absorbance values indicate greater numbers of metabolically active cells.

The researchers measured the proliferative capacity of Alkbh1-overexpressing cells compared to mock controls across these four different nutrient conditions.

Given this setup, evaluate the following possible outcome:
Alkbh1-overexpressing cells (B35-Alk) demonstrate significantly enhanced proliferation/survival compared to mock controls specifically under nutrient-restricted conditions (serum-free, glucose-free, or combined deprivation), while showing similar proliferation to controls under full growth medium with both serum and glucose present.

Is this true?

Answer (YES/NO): NO